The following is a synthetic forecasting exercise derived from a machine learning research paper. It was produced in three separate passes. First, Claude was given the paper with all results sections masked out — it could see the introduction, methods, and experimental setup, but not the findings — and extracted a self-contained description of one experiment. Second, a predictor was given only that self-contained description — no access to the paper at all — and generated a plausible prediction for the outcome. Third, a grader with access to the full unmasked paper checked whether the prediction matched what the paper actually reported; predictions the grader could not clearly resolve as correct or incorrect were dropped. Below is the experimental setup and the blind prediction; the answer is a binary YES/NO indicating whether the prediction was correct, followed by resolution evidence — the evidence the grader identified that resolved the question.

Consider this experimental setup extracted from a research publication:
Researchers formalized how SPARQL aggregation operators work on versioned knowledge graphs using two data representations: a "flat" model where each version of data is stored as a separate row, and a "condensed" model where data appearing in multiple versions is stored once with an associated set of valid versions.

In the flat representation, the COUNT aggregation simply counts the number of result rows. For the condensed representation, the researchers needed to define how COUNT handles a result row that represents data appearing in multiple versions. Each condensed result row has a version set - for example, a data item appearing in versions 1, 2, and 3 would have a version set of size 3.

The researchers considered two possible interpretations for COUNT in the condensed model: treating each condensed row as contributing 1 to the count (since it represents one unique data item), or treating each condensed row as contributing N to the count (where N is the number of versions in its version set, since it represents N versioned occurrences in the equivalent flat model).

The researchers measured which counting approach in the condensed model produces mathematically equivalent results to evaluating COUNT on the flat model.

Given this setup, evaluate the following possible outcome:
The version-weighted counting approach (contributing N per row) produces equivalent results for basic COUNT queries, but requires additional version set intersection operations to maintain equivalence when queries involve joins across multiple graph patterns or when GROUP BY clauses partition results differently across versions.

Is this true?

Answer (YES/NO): NO